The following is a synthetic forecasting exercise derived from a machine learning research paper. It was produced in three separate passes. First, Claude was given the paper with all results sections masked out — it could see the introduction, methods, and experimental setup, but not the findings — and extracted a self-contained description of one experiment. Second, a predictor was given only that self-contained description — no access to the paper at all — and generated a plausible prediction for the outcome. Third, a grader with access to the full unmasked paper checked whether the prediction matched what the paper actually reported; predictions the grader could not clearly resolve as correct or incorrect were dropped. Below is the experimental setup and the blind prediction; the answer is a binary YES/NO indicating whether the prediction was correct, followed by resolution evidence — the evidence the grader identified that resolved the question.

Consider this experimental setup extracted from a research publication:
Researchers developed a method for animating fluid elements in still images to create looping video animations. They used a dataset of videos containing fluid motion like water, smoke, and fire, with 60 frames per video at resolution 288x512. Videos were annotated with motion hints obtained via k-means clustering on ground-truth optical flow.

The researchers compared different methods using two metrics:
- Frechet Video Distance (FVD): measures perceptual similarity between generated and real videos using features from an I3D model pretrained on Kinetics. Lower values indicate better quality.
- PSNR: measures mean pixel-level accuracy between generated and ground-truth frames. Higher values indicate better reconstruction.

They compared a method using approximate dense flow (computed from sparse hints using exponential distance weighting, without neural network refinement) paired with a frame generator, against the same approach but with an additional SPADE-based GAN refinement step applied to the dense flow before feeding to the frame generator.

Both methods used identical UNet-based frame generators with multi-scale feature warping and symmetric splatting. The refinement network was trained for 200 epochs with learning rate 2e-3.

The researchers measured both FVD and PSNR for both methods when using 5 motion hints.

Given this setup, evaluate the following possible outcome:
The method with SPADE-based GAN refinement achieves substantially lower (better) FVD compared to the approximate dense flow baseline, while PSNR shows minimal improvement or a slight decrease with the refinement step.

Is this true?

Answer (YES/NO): YES